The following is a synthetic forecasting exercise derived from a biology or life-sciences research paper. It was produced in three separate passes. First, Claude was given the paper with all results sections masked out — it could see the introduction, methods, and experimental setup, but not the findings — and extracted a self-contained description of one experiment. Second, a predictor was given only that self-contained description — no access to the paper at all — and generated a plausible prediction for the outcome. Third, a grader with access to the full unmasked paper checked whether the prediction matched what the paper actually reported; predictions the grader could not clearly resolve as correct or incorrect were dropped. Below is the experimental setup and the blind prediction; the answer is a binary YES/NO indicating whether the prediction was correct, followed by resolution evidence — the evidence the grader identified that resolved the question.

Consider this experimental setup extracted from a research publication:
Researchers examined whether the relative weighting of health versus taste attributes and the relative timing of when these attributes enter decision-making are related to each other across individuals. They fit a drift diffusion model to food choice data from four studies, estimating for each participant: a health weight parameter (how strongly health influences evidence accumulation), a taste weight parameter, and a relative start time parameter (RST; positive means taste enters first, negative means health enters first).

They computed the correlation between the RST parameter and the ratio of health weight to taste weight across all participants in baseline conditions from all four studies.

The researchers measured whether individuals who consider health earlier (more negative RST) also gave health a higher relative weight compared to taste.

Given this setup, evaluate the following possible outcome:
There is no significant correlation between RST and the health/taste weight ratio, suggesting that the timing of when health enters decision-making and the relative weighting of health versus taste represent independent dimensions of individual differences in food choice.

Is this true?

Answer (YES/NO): NO